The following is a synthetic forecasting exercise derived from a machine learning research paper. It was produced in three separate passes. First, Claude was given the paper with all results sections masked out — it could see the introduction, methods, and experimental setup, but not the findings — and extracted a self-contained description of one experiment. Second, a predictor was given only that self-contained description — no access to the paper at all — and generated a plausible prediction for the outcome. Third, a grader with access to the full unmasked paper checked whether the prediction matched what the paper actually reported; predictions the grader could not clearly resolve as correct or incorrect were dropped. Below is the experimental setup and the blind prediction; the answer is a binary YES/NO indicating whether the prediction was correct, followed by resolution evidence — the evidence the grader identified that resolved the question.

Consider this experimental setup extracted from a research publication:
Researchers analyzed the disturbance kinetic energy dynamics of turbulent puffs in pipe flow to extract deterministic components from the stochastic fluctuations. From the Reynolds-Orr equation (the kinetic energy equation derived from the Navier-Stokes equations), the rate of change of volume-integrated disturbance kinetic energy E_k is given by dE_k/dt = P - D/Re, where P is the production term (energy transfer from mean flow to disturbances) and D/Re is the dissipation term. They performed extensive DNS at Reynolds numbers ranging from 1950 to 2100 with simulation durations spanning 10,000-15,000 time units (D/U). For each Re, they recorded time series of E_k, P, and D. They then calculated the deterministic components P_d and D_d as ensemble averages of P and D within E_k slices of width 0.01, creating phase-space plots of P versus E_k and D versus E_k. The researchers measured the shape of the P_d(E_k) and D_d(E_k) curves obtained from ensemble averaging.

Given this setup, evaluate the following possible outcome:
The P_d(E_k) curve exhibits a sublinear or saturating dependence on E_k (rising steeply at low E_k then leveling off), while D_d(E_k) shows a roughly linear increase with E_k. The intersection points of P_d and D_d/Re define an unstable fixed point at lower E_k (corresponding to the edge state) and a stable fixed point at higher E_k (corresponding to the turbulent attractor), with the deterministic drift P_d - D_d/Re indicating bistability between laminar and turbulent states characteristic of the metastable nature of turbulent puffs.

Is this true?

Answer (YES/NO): NO